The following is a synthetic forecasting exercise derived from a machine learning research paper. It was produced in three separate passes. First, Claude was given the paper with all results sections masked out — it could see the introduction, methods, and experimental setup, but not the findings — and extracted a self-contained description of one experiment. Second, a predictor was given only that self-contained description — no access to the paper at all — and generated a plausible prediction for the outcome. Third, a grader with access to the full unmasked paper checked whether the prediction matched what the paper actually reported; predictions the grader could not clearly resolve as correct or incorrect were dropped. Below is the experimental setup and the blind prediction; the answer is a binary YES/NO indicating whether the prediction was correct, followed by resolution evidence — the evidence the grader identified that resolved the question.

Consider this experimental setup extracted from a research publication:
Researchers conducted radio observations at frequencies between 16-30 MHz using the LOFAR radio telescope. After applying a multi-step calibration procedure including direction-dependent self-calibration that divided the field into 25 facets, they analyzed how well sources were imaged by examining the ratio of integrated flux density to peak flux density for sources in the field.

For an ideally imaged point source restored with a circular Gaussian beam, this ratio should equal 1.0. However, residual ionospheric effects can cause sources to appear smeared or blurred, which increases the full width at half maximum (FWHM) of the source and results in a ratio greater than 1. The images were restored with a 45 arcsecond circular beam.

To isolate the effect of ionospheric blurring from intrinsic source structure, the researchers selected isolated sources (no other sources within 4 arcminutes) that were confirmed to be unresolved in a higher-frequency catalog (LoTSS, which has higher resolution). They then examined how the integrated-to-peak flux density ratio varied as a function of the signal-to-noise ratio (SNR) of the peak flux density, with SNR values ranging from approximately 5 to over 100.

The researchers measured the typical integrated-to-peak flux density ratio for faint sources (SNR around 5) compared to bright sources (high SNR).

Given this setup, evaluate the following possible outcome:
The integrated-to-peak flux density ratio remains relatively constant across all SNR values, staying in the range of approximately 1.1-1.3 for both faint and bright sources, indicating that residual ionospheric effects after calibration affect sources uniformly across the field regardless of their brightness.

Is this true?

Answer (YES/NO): NO